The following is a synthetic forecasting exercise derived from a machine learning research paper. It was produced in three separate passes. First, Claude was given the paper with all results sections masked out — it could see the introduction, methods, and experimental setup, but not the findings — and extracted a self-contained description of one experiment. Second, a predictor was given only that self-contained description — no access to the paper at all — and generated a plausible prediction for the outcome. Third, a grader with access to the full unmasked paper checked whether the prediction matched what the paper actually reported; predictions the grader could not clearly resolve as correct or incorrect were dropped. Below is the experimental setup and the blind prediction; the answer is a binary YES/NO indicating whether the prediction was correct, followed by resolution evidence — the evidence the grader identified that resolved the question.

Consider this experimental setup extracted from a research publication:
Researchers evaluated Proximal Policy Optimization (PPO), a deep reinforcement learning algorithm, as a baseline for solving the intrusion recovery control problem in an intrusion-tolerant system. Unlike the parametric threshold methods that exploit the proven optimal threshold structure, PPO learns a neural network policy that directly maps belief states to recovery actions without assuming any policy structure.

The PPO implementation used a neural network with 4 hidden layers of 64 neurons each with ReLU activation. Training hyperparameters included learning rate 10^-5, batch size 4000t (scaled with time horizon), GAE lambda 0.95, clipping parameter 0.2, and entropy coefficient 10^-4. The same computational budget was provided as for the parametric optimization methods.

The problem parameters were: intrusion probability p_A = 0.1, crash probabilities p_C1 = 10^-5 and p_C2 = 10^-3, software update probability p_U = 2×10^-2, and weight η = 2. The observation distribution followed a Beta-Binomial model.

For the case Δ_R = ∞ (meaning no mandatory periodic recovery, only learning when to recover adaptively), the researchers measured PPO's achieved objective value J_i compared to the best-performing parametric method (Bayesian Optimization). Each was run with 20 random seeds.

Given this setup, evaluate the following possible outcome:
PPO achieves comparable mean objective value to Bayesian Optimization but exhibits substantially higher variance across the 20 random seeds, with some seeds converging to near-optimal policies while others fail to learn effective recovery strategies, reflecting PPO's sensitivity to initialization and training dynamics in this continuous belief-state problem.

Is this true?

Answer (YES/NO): NO